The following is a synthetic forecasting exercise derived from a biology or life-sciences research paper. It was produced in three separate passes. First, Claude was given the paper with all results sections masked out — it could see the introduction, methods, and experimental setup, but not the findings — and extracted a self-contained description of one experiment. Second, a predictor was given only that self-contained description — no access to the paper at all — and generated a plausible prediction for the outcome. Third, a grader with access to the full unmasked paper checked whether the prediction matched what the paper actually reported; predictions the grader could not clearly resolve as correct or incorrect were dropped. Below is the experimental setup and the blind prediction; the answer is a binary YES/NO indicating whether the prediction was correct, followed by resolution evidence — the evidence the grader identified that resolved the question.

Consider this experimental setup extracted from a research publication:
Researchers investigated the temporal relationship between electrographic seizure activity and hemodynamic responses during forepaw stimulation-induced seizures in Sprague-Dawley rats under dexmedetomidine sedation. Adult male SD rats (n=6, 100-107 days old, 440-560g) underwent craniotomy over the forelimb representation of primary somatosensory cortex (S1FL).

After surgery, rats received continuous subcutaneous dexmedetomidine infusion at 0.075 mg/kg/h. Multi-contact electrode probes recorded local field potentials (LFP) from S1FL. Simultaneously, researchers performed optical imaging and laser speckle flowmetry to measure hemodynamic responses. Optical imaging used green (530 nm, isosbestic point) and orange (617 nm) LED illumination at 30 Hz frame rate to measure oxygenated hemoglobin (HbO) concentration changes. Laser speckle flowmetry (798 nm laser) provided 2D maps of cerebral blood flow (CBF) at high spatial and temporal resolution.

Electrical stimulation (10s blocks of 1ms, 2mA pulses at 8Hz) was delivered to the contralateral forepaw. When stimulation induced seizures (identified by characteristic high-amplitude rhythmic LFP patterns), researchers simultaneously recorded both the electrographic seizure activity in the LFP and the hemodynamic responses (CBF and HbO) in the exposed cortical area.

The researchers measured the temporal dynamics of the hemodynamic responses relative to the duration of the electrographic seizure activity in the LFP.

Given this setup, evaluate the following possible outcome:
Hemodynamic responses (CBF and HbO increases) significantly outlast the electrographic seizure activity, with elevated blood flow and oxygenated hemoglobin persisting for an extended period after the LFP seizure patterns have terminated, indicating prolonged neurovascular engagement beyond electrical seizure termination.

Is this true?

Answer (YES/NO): YES